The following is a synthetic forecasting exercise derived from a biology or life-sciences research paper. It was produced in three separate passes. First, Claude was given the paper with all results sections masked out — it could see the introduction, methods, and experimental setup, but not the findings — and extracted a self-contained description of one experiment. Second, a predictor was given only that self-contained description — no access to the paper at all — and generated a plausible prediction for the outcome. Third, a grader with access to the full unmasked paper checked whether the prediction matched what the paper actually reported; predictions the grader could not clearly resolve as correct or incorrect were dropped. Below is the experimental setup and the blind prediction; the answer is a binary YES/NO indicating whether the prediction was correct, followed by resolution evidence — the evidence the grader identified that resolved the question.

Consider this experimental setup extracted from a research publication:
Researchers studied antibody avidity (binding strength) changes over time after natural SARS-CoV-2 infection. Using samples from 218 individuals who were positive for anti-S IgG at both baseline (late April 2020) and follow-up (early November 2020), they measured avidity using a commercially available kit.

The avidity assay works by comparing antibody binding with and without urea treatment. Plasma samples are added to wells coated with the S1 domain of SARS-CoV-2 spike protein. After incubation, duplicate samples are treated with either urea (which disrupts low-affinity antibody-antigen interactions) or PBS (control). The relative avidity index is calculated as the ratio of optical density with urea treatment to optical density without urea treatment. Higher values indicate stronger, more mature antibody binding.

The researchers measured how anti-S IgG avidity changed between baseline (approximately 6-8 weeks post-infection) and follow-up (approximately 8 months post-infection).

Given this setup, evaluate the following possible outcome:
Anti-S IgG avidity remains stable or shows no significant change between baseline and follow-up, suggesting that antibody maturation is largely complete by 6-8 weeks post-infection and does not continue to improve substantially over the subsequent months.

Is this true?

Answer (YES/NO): NO